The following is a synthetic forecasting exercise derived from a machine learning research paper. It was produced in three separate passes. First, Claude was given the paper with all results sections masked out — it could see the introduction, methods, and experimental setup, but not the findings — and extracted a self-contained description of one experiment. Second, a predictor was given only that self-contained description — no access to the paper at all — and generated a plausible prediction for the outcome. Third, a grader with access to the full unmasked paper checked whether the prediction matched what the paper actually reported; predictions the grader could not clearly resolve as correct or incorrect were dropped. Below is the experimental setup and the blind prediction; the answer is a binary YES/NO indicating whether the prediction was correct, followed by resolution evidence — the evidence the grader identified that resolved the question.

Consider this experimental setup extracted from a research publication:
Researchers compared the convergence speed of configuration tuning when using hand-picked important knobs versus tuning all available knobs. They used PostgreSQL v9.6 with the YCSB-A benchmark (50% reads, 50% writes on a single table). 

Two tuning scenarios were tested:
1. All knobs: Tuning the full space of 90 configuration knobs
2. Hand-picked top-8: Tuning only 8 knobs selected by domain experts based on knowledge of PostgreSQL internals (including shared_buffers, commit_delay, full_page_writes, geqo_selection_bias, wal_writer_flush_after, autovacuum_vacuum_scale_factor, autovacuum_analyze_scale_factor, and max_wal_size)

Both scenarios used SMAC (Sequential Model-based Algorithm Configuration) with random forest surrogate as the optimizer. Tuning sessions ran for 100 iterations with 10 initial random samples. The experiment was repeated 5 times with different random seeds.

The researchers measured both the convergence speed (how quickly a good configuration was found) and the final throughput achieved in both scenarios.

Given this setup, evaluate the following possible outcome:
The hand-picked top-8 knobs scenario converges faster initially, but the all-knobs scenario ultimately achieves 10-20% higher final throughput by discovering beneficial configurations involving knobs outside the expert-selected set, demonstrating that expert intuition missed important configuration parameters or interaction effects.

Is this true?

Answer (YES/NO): NO